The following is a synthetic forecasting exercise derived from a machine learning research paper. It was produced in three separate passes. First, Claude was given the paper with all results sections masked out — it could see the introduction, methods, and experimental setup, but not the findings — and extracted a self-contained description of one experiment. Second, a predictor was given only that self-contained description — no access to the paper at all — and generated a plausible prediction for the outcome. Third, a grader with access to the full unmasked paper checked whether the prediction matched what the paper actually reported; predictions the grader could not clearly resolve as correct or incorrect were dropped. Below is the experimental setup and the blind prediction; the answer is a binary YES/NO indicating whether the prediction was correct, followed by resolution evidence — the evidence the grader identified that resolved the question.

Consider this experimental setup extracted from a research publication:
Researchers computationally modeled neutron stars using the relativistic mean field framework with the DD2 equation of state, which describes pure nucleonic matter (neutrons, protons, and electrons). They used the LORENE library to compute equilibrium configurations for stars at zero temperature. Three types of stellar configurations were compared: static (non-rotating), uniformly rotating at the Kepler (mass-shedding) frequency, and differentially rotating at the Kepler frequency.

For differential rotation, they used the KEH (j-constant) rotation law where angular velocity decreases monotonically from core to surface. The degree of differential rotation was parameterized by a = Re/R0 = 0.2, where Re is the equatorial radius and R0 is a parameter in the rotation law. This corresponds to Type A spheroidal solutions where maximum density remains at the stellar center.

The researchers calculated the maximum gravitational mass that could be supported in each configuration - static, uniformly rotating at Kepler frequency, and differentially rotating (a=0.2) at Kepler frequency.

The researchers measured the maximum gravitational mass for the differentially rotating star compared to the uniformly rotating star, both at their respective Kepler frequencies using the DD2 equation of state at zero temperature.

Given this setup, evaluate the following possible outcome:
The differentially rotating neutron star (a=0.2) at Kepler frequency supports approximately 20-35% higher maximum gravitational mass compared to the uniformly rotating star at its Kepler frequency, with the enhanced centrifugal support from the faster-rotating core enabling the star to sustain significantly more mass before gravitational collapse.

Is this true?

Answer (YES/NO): NO